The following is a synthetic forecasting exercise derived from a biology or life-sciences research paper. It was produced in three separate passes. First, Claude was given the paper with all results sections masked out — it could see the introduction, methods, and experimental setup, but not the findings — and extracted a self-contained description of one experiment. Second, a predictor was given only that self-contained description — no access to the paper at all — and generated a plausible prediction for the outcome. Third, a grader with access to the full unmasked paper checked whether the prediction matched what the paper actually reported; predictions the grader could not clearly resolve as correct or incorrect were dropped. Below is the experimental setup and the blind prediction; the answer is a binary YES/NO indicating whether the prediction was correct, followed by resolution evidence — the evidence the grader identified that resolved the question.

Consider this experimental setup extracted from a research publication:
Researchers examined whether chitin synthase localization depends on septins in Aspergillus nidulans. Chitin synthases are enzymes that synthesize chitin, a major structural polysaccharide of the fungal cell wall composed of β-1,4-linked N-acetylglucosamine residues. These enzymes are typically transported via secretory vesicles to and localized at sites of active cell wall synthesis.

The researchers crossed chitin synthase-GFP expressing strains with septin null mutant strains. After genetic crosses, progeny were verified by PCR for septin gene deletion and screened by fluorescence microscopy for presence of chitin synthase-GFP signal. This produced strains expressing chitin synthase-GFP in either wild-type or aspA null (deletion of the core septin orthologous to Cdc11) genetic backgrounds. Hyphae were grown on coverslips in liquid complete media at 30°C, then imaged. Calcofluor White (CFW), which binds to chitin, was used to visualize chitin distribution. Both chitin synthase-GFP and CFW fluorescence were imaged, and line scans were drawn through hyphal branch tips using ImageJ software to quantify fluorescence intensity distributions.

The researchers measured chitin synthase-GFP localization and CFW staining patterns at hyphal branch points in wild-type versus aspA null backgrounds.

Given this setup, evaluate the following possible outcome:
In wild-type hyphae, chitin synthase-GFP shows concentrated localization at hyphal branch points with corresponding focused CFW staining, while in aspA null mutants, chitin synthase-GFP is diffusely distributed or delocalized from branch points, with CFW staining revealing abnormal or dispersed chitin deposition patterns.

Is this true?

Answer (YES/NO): YES